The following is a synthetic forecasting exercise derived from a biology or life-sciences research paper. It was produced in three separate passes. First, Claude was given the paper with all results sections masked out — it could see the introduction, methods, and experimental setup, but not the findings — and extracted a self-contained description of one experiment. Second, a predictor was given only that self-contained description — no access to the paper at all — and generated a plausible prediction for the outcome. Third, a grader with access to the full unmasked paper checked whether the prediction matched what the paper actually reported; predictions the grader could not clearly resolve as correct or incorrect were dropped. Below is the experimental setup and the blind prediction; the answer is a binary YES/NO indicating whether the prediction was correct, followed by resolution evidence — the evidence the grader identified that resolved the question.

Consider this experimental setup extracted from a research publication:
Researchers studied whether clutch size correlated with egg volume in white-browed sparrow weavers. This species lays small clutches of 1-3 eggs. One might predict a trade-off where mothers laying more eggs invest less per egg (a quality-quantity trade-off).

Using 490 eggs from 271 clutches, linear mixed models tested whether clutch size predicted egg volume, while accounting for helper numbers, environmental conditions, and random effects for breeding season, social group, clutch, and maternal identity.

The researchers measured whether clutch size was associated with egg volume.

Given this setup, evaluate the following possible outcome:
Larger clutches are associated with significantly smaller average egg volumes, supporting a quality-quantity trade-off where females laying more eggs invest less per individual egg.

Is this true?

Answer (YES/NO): NO